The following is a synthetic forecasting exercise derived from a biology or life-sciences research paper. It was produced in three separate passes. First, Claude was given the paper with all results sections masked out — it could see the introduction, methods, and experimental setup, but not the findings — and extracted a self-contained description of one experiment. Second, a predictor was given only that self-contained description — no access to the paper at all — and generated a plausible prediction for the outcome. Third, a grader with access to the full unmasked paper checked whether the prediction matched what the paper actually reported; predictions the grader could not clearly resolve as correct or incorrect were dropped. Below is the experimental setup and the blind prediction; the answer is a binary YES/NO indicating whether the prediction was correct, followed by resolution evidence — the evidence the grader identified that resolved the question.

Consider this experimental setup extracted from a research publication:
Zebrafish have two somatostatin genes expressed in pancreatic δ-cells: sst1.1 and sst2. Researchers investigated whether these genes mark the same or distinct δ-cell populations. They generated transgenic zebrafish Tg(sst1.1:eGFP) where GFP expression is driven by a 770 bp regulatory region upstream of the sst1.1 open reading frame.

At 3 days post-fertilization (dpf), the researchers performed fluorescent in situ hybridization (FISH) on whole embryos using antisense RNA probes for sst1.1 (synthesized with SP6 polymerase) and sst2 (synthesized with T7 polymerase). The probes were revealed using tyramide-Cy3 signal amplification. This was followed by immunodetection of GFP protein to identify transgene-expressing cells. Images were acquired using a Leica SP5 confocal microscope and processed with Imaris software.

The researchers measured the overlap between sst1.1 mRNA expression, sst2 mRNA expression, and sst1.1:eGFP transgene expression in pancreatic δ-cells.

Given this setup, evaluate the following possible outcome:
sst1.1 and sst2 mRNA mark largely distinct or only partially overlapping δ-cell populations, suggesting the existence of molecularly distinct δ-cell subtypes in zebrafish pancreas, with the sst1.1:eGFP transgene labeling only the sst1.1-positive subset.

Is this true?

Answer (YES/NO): NO